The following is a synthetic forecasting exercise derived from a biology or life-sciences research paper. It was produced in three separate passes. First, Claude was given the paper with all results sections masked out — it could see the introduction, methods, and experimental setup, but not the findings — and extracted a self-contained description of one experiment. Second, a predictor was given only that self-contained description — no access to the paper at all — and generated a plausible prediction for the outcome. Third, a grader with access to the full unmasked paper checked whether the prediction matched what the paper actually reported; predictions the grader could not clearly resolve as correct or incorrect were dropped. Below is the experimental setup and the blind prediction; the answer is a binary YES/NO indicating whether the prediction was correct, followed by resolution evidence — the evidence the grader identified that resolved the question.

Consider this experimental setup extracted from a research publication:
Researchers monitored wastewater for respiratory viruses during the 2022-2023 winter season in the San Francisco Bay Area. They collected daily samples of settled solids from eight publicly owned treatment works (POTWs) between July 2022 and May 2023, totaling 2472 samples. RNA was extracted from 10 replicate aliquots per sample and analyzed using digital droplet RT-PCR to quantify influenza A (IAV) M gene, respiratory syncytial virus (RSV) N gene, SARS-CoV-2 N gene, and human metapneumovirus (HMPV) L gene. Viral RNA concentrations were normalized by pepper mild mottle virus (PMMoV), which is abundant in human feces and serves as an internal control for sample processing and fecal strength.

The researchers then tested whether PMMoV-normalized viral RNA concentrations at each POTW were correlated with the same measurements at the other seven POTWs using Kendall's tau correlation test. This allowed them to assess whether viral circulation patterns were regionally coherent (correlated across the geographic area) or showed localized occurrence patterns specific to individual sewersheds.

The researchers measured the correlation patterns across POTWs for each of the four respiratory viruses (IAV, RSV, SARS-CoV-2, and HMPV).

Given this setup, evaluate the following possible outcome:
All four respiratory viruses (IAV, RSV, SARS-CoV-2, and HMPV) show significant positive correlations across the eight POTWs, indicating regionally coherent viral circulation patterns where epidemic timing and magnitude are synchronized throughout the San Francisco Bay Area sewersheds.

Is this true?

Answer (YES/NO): NO